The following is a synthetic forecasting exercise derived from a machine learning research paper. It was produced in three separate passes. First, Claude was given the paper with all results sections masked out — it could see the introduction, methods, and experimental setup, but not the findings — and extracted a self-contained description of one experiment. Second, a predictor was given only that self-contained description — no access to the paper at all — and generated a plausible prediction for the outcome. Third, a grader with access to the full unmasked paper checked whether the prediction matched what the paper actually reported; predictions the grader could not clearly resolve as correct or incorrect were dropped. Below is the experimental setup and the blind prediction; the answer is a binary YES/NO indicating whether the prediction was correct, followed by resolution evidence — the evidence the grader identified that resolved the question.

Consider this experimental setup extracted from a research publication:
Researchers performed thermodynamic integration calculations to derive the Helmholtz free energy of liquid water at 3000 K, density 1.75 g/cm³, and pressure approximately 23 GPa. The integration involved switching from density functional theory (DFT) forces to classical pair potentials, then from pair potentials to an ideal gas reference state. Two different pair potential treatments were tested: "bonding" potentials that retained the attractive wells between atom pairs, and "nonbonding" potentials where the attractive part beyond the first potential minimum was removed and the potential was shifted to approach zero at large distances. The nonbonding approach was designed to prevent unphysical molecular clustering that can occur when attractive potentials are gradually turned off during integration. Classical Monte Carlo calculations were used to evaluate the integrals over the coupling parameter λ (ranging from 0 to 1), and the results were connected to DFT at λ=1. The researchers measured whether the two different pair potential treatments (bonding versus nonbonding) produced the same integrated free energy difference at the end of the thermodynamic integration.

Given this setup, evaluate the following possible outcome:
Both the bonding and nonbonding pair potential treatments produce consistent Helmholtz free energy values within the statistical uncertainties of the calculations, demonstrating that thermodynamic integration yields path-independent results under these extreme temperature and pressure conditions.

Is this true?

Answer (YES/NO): YES